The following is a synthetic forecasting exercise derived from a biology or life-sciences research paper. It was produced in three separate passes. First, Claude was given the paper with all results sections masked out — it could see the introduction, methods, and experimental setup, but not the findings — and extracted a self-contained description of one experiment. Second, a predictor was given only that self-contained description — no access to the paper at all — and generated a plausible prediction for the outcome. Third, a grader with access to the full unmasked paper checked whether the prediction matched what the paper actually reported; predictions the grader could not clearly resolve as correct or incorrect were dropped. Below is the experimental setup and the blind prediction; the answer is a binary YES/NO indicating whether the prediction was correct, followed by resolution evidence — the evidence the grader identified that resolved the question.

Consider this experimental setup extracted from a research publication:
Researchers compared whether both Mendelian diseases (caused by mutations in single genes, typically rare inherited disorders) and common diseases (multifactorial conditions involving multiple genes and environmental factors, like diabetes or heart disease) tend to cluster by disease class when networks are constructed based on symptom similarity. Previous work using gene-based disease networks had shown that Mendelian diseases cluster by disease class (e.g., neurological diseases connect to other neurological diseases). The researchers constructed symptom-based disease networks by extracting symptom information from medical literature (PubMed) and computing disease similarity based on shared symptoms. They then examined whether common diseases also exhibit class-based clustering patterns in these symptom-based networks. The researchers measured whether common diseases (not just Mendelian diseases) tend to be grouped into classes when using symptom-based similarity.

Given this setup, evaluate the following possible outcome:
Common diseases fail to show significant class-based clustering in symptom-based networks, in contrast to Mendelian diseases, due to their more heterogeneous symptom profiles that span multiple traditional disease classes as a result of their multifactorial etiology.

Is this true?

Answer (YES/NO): NO